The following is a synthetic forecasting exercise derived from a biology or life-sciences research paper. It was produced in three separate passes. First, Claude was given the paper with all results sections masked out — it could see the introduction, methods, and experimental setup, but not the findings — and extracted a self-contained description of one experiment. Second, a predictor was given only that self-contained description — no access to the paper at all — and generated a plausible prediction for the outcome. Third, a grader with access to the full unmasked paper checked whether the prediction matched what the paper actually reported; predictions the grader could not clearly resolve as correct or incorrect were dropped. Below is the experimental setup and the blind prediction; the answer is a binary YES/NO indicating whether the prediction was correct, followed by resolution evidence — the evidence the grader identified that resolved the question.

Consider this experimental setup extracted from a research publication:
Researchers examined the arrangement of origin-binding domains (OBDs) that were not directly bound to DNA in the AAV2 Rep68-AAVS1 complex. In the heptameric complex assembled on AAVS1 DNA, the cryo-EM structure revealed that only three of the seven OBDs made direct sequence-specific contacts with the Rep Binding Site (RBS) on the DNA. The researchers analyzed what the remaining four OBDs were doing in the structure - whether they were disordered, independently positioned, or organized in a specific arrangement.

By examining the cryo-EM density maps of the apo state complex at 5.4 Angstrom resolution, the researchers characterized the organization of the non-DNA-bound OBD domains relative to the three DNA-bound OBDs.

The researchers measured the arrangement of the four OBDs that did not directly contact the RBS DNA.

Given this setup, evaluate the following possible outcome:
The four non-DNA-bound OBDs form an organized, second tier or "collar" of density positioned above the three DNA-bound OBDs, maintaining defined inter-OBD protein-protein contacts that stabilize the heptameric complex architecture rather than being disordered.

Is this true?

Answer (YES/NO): NO